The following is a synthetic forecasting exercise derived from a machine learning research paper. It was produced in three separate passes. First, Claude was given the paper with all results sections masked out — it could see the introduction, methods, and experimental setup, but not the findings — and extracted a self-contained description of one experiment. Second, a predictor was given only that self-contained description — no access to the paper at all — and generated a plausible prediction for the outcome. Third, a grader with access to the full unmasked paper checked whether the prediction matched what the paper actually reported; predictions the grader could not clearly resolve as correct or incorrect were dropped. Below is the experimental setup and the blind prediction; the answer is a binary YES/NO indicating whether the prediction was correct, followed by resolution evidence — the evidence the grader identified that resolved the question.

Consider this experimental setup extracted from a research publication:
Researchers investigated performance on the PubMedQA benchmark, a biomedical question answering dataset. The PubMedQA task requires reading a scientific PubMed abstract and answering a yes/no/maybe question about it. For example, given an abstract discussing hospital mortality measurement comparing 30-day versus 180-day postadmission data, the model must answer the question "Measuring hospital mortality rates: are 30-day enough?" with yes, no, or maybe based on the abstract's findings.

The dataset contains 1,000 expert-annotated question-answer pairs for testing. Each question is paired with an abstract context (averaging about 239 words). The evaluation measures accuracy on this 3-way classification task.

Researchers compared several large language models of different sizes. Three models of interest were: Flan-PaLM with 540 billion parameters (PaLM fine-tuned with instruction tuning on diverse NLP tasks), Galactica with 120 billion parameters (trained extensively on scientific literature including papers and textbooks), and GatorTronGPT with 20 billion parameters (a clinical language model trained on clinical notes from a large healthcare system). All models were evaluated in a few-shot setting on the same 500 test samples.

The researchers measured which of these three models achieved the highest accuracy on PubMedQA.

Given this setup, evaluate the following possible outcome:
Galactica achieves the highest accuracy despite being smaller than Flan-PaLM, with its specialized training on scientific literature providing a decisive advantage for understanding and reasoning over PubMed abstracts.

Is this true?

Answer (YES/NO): NO